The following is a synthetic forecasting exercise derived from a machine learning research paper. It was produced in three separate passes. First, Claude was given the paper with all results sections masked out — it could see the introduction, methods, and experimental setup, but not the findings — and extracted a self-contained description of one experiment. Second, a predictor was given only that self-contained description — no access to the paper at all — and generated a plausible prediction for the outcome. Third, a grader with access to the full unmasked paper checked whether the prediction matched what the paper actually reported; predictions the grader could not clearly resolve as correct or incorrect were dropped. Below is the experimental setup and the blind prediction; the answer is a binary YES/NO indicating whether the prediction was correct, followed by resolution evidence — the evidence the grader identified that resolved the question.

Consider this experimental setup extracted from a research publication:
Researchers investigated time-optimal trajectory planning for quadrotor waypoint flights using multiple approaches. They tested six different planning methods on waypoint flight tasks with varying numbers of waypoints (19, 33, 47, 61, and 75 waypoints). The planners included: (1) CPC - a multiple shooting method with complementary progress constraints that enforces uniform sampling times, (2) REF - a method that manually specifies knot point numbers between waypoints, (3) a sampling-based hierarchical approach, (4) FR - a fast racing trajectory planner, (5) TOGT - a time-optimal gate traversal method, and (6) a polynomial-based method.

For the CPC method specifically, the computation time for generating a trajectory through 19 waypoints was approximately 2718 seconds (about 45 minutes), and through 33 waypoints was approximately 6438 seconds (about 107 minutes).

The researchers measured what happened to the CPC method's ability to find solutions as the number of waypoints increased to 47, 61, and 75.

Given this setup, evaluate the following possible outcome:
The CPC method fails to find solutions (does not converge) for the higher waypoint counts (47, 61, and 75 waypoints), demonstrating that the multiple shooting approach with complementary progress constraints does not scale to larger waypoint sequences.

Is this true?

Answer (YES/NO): NO